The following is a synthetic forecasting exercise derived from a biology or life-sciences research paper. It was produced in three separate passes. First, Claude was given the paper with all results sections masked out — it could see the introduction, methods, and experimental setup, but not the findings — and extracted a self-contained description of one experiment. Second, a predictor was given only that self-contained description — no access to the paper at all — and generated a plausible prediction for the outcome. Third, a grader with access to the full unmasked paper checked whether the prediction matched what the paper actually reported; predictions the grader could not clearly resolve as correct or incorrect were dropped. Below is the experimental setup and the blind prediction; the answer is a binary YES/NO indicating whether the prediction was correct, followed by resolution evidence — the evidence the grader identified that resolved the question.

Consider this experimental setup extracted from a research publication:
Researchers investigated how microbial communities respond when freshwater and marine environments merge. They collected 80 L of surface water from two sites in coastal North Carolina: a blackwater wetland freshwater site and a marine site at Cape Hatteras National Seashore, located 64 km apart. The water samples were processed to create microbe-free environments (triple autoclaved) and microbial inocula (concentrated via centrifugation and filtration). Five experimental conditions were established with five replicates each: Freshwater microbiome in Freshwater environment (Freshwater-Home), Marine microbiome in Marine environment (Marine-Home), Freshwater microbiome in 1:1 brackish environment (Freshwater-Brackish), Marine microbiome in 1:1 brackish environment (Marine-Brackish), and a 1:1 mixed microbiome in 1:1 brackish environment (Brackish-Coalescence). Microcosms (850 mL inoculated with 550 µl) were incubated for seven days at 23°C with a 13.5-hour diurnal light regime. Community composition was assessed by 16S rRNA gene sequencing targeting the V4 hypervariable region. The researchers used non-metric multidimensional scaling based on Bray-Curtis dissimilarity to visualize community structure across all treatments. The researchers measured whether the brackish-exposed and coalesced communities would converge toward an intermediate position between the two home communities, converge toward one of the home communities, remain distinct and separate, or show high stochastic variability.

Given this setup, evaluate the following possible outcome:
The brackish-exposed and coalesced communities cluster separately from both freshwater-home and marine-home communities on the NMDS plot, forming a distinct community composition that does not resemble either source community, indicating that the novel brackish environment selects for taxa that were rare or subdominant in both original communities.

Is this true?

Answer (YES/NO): NO